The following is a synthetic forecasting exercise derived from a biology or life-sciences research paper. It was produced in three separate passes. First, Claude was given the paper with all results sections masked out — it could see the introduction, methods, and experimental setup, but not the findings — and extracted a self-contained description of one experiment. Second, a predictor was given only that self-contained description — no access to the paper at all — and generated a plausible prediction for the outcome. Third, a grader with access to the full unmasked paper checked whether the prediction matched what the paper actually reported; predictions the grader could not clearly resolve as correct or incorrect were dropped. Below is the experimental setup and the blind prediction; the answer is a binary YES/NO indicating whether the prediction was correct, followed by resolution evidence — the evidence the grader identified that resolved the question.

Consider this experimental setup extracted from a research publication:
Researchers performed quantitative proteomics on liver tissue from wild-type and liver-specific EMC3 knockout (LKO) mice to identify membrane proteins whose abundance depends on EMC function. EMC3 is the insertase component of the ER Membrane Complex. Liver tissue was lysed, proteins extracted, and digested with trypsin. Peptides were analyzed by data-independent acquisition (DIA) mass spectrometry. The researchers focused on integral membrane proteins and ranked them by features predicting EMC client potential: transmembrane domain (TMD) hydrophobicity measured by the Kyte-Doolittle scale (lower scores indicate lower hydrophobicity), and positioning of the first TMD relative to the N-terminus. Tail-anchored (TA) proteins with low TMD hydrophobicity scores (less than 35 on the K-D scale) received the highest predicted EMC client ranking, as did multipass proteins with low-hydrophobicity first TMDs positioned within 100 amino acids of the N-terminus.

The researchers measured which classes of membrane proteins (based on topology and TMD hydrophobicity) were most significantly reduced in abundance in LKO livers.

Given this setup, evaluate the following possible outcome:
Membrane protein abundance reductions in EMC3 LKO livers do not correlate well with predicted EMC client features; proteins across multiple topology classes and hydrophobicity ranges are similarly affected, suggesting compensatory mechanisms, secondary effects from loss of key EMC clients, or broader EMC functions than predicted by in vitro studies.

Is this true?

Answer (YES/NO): NO